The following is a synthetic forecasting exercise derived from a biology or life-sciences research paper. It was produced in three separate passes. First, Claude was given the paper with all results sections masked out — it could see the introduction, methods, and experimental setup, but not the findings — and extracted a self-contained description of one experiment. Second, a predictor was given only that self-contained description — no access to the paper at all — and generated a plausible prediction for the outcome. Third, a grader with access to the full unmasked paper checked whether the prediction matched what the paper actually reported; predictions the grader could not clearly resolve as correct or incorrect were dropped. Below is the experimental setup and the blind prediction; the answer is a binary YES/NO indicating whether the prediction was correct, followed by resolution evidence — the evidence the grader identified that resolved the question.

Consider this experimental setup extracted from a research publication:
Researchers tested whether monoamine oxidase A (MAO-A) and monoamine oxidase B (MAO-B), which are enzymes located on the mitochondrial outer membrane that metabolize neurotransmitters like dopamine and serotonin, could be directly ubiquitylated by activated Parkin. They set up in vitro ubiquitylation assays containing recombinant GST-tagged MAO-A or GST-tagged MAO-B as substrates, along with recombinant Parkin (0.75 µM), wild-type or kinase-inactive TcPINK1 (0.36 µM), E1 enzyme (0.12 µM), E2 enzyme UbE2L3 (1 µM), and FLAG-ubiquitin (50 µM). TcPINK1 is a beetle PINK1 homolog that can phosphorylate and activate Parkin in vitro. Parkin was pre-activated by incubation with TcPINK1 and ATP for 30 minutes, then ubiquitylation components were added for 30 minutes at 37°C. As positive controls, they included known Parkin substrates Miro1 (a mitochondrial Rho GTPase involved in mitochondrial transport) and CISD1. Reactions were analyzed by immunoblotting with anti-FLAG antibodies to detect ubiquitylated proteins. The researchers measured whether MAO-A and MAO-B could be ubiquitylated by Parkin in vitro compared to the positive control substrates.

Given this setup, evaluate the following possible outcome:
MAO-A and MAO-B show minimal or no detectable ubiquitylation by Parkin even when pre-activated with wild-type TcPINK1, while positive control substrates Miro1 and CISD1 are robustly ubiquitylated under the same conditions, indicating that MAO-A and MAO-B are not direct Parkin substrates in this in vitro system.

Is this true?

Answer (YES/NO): NO